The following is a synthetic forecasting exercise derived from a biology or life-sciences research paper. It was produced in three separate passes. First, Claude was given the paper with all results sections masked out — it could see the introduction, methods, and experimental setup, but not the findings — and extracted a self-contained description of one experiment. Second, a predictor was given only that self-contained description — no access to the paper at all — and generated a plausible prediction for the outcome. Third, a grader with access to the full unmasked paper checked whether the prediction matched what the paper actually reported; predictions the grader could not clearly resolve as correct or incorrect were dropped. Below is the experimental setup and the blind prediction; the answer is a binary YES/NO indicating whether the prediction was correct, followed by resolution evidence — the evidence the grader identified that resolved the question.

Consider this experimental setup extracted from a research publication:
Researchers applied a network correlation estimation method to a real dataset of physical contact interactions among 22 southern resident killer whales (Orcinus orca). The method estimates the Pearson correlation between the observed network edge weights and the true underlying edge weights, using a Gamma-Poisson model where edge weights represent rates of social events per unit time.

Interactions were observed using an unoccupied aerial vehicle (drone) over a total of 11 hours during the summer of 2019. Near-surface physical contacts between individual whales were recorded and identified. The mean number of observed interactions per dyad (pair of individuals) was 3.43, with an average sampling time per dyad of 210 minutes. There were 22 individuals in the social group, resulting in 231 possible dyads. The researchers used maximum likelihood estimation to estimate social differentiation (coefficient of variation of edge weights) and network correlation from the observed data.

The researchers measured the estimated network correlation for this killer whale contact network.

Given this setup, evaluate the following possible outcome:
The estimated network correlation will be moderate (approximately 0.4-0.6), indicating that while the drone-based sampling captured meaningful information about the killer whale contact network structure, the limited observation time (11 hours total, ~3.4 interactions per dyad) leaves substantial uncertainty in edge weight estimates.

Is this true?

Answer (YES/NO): NO